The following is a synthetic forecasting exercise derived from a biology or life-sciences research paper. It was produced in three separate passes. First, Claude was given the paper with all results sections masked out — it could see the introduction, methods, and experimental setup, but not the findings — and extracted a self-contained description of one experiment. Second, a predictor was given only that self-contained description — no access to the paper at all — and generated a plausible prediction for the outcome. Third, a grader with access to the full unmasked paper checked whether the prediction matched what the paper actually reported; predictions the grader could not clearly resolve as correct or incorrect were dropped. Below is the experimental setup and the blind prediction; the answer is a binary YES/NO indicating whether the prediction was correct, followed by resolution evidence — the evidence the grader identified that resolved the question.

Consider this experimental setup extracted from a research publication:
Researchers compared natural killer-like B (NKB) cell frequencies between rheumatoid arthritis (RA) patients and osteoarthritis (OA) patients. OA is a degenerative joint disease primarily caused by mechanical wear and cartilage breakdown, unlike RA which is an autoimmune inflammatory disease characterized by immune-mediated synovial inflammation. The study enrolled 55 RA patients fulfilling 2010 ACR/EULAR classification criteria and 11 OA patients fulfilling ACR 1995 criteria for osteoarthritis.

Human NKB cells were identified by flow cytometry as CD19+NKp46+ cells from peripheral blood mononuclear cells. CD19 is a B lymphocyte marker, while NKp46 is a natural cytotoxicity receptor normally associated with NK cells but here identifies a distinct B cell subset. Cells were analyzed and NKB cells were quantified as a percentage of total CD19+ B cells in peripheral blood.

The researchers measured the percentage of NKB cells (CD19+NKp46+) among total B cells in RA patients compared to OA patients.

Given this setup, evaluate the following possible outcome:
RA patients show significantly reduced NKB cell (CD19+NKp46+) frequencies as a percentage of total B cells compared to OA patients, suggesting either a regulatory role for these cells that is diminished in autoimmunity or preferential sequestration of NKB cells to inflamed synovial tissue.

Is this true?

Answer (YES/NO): NO